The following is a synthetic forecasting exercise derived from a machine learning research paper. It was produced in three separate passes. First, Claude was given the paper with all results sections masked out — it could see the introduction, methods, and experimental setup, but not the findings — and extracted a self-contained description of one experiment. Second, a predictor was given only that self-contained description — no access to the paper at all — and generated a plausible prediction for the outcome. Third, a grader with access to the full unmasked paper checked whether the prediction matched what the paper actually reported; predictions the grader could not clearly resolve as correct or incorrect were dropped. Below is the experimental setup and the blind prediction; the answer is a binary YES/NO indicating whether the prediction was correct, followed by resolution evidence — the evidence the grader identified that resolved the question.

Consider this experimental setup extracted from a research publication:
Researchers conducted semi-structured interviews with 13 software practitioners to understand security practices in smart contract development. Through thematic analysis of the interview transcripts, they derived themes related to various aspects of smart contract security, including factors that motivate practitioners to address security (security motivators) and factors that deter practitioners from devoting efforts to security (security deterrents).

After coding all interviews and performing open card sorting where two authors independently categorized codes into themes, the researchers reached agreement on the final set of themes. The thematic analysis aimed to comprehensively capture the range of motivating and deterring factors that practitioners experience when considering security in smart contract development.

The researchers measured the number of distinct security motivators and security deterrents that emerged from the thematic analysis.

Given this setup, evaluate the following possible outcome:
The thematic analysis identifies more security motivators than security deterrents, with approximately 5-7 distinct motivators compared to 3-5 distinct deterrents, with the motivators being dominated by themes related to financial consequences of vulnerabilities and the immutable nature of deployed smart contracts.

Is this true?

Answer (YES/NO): NO